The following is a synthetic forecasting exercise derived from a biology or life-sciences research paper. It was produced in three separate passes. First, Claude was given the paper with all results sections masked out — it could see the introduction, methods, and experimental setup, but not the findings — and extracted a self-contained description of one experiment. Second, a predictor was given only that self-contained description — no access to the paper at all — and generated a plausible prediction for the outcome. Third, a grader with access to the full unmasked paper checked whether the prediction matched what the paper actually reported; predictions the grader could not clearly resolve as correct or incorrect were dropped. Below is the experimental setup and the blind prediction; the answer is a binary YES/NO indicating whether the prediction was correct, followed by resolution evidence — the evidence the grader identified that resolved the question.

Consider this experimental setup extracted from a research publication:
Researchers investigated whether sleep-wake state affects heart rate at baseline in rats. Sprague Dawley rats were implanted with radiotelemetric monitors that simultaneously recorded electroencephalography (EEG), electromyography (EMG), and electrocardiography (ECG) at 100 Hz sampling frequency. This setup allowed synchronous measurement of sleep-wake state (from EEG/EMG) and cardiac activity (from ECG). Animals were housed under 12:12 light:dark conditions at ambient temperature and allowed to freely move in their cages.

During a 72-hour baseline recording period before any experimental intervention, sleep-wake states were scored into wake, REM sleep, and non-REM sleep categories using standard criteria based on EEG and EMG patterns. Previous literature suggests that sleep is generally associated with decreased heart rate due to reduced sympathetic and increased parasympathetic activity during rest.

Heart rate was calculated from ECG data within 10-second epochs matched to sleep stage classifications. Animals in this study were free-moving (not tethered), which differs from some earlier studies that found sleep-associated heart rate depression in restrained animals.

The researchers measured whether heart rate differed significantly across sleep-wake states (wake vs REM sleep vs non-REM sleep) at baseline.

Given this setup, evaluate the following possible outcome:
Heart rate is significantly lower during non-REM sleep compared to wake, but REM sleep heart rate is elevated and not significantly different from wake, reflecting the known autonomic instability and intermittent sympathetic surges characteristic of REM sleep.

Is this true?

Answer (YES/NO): NO